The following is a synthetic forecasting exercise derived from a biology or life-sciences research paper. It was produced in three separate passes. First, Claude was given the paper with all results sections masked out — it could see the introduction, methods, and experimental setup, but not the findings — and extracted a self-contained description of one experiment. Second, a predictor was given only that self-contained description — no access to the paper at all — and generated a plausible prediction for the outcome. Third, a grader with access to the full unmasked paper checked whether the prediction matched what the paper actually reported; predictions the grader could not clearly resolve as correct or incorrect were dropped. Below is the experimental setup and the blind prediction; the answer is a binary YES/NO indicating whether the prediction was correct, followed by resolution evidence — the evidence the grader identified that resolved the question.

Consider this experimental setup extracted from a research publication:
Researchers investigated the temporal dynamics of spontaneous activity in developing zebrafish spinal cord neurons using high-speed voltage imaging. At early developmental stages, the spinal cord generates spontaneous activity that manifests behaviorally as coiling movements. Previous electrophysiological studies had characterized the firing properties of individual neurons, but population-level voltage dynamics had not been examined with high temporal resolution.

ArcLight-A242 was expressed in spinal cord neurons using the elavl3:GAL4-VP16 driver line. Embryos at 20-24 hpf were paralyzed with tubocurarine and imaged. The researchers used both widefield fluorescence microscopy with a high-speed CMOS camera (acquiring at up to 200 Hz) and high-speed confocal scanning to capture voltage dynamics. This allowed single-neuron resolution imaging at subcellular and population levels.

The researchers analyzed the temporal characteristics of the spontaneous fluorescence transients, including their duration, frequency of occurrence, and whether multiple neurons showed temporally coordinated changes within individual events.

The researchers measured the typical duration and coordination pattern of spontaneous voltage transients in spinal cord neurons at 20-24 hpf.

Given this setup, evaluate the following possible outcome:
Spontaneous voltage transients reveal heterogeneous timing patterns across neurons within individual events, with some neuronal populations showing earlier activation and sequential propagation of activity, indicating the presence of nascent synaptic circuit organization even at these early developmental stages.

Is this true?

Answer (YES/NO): NO